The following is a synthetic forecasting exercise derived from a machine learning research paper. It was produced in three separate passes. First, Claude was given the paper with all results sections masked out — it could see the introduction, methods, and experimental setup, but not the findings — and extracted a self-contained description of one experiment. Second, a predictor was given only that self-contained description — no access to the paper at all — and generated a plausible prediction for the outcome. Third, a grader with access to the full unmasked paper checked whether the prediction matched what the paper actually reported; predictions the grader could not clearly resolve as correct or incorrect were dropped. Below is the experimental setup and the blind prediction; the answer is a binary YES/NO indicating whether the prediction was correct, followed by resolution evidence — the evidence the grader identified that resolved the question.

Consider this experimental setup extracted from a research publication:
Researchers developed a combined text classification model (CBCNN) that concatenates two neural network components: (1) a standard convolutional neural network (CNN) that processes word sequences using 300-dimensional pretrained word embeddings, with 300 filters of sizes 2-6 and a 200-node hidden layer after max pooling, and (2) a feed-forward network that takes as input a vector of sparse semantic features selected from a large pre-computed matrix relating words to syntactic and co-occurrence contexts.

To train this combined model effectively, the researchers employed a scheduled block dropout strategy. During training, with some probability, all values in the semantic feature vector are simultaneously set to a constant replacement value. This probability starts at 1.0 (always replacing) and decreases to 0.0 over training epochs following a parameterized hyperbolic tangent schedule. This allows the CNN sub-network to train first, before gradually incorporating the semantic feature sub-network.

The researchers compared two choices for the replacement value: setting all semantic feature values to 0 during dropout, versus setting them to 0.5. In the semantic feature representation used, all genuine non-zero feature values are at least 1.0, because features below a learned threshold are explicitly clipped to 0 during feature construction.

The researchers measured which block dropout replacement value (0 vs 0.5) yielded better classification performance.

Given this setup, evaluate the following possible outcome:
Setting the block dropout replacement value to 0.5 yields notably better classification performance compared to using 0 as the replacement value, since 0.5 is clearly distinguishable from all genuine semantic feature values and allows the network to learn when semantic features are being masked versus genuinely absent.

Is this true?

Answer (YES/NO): NO